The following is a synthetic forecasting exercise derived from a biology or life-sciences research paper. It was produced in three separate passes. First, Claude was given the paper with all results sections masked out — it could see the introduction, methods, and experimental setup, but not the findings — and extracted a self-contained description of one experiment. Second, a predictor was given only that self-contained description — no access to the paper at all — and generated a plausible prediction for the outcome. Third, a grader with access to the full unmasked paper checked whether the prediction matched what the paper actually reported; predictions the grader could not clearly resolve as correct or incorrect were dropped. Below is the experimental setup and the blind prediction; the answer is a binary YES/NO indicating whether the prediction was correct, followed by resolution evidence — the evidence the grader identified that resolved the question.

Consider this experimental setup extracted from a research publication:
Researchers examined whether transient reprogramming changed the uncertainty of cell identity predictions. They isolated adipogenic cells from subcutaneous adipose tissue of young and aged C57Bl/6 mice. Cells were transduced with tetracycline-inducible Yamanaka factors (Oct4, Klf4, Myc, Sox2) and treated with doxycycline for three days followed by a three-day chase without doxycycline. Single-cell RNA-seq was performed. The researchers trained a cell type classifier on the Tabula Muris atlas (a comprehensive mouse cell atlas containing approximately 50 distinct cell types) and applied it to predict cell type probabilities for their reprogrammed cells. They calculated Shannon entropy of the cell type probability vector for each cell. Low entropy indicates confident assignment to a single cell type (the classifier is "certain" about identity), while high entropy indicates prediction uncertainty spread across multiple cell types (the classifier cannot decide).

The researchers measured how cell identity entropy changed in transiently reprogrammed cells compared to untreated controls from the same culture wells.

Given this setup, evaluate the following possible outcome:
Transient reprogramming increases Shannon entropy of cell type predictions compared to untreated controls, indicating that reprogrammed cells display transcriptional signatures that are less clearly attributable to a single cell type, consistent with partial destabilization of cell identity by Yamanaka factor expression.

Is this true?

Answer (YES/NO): YES